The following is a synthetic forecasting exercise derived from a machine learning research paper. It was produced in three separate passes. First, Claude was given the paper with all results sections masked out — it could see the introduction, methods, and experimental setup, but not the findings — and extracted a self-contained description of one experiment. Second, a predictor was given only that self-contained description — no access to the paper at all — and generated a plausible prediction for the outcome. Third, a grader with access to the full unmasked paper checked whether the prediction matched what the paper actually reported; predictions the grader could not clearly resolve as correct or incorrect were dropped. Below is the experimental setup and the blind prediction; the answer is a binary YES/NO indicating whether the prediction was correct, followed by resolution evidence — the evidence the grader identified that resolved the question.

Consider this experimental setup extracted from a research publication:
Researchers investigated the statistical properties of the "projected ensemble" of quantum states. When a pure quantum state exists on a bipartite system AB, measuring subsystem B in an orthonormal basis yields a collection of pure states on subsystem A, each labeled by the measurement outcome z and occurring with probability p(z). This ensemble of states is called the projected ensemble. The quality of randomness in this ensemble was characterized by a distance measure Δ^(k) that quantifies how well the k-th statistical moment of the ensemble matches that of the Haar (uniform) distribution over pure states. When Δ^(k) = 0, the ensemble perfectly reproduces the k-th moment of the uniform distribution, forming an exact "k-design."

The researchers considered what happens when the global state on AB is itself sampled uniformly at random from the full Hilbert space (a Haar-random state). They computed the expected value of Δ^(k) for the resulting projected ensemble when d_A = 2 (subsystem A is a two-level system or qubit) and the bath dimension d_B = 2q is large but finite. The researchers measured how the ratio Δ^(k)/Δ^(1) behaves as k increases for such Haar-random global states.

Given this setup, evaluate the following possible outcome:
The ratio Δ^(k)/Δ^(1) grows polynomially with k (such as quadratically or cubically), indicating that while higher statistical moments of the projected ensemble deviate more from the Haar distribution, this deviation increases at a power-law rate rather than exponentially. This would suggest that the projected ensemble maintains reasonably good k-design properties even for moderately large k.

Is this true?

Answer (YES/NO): NO